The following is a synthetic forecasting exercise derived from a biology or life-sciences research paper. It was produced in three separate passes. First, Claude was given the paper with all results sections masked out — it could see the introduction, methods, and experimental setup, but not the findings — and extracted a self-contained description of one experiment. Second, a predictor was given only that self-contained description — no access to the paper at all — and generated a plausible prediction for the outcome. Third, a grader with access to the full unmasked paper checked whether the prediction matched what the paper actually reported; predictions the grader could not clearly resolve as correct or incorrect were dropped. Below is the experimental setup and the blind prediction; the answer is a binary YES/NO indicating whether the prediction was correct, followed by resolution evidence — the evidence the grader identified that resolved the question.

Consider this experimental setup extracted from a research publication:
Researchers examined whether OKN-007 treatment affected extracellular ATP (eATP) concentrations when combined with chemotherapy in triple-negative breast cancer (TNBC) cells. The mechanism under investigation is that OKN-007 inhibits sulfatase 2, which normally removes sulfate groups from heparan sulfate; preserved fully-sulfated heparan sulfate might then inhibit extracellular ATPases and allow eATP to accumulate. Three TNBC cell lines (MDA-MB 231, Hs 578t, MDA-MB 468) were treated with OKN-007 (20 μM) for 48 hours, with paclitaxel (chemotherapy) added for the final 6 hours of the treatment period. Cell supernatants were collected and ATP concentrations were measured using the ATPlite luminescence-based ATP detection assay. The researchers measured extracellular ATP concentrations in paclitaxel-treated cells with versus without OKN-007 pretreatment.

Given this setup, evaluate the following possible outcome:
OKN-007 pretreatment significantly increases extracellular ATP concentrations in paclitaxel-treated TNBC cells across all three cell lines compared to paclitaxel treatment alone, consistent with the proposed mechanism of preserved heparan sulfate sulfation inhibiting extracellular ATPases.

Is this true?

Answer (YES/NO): YES